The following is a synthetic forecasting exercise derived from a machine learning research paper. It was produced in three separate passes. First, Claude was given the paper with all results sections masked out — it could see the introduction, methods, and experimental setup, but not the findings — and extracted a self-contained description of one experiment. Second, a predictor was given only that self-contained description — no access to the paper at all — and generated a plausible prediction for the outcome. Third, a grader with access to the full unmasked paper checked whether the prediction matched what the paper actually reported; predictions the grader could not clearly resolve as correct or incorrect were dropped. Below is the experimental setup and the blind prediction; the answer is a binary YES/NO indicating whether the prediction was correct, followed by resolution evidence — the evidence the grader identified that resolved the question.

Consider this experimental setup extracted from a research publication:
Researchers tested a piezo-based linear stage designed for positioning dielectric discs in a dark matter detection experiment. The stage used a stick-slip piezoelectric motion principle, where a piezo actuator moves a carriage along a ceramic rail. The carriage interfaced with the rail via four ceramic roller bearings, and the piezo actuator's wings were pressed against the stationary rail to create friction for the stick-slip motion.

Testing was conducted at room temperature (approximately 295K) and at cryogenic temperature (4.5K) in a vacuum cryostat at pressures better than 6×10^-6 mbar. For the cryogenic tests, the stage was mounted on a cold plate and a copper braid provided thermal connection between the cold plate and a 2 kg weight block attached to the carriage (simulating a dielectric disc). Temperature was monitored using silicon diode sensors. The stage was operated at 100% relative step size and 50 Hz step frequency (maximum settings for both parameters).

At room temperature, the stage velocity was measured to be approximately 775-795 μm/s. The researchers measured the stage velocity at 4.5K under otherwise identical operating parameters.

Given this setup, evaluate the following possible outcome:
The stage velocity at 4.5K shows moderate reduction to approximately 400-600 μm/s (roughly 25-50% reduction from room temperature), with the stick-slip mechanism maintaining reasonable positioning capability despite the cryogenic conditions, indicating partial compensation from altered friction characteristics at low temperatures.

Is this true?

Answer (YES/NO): NO